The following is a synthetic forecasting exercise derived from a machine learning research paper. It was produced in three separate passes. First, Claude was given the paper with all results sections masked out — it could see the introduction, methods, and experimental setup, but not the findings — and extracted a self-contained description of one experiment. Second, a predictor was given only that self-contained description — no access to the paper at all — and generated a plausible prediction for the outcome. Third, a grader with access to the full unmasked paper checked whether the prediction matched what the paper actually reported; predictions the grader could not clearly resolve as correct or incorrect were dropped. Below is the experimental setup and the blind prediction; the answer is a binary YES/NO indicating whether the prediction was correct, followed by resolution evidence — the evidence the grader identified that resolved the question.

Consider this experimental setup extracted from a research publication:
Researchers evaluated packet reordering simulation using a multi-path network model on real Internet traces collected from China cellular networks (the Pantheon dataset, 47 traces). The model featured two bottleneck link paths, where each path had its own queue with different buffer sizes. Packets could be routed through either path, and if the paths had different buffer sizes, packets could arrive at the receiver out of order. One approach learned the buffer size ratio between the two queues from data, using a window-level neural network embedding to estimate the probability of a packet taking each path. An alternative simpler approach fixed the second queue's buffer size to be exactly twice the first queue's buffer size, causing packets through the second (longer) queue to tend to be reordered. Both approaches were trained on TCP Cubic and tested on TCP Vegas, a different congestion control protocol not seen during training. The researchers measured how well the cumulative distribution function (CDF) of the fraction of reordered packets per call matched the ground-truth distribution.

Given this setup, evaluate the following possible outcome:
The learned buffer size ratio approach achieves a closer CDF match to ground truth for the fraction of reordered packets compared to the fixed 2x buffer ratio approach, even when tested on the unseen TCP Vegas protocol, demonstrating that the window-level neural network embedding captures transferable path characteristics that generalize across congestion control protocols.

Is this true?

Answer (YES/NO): YES